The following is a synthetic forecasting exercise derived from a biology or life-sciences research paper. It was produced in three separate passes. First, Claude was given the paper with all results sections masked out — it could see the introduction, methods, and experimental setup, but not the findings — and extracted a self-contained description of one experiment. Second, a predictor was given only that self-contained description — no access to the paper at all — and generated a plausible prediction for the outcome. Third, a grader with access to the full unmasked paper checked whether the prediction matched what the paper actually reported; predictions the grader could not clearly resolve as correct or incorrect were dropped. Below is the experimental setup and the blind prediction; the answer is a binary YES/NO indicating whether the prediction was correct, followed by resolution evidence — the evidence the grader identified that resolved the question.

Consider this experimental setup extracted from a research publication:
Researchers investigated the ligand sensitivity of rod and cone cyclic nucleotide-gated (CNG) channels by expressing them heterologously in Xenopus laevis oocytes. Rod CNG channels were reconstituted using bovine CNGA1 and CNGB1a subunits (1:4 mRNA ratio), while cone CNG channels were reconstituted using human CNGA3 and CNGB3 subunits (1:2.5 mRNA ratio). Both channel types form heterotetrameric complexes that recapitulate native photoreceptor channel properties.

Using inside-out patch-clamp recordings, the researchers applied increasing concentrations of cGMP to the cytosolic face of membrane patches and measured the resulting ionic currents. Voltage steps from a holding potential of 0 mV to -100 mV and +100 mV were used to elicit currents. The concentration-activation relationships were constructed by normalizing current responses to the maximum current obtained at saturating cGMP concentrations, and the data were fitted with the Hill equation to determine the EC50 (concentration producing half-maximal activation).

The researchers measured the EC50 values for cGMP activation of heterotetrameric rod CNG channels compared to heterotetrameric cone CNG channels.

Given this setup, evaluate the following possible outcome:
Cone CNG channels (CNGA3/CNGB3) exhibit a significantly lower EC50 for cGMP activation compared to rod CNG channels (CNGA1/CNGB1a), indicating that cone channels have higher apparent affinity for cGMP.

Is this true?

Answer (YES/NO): YES